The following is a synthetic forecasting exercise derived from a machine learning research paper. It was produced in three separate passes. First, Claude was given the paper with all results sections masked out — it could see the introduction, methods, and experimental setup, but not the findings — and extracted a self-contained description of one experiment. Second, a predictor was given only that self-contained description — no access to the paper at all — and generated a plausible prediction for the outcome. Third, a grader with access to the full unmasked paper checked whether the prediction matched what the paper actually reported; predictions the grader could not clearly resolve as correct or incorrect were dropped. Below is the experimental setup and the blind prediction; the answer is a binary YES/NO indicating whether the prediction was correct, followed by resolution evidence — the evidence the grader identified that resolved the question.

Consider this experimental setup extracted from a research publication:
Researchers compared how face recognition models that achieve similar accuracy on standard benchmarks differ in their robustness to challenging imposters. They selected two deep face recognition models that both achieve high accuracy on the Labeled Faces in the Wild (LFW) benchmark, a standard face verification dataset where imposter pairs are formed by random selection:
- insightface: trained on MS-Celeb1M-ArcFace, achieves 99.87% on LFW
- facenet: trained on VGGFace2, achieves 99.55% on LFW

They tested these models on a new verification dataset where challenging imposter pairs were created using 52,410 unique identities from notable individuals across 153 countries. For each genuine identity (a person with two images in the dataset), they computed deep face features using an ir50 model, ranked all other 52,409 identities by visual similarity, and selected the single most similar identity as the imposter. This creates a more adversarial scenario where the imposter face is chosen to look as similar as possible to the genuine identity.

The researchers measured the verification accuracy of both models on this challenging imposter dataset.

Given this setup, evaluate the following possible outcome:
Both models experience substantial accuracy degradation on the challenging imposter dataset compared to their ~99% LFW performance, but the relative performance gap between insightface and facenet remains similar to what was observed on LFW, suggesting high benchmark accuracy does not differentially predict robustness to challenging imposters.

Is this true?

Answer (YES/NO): NO